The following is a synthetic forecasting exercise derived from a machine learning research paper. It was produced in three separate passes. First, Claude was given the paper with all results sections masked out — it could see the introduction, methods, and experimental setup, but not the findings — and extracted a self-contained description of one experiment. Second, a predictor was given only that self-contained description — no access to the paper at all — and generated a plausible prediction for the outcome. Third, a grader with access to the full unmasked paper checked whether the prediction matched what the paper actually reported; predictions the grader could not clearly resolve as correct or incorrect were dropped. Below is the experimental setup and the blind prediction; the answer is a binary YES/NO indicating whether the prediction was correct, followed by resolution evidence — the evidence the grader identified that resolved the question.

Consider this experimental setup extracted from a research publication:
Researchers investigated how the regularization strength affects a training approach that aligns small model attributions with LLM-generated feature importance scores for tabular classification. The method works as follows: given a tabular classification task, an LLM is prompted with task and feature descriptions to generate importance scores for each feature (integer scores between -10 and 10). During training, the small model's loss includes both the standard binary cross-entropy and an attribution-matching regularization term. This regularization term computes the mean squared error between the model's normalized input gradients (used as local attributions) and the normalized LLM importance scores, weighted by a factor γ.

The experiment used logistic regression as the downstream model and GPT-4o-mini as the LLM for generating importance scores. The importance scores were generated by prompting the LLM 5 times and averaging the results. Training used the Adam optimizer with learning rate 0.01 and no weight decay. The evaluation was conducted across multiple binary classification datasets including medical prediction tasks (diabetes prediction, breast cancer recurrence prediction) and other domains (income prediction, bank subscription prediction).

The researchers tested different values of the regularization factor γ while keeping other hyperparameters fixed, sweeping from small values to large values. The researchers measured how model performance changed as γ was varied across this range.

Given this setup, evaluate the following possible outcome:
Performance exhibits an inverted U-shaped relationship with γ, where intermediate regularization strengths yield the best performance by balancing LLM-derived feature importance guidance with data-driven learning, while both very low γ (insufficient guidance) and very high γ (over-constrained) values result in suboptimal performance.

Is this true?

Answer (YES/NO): YES